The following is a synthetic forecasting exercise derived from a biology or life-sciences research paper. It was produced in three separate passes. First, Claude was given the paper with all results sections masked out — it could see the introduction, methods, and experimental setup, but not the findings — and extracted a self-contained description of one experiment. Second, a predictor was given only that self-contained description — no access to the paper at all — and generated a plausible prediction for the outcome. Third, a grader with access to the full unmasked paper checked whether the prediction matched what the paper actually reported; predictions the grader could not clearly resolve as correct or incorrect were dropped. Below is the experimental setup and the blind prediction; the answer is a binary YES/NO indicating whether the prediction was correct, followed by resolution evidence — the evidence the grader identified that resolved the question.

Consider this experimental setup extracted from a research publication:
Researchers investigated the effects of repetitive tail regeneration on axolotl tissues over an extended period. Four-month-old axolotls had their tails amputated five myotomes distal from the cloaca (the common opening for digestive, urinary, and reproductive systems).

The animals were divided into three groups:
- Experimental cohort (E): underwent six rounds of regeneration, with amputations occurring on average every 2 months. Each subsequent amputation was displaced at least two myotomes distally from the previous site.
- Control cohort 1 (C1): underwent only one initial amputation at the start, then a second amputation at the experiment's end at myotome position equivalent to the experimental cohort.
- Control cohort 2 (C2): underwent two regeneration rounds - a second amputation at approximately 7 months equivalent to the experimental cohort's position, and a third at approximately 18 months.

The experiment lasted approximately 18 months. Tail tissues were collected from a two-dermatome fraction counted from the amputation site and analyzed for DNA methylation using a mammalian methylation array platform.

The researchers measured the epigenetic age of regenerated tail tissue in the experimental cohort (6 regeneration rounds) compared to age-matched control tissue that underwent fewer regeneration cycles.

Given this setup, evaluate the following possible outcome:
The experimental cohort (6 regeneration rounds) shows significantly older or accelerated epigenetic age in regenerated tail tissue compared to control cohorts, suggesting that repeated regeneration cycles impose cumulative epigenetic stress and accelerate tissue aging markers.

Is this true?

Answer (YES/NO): NO